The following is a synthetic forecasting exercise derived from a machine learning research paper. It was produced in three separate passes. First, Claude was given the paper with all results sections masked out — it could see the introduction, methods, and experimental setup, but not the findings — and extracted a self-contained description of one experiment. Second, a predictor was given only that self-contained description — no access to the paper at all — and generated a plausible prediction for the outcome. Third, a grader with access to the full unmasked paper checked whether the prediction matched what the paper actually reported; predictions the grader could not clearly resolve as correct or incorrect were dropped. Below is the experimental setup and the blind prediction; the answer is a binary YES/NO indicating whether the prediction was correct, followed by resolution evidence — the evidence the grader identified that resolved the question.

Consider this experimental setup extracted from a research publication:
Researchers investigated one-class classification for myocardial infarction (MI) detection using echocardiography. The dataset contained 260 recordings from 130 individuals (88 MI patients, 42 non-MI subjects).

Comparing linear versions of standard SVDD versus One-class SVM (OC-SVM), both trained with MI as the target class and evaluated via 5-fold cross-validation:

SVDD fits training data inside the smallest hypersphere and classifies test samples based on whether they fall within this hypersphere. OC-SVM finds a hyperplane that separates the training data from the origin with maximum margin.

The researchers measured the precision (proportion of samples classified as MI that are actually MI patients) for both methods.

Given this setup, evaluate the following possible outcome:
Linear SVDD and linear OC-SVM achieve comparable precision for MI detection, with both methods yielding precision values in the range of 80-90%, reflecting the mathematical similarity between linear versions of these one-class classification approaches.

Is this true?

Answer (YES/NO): NO